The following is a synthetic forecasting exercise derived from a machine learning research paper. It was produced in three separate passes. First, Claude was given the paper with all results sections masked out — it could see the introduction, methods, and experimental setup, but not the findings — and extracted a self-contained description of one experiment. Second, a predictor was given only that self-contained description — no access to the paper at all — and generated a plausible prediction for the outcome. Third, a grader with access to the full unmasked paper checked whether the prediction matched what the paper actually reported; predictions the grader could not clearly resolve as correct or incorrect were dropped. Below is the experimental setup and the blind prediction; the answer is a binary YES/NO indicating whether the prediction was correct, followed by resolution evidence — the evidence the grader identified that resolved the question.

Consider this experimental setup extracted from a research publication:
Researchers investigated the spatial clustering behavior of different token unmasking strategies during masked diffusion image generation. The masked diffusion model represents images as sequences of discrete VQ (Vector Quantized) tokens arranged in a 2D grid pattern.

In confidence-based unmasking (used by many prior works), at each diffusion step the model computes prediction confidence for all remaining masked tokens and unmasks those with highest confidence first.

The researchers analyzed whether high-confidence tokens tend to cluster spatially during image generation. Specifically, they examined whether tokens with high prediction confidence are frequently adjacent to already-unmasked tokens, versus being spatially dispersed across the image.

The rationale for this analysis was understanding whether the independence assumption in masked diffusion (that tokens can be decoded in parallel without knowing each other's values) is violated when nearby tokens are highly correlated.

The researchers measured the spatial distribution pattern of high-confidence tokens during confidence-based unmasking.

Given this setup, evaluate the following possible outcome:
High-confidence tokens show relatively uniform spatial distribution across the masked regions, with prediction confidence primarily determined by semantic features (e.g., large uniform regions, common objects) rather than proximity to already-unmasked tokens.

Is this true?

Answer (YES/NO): NO